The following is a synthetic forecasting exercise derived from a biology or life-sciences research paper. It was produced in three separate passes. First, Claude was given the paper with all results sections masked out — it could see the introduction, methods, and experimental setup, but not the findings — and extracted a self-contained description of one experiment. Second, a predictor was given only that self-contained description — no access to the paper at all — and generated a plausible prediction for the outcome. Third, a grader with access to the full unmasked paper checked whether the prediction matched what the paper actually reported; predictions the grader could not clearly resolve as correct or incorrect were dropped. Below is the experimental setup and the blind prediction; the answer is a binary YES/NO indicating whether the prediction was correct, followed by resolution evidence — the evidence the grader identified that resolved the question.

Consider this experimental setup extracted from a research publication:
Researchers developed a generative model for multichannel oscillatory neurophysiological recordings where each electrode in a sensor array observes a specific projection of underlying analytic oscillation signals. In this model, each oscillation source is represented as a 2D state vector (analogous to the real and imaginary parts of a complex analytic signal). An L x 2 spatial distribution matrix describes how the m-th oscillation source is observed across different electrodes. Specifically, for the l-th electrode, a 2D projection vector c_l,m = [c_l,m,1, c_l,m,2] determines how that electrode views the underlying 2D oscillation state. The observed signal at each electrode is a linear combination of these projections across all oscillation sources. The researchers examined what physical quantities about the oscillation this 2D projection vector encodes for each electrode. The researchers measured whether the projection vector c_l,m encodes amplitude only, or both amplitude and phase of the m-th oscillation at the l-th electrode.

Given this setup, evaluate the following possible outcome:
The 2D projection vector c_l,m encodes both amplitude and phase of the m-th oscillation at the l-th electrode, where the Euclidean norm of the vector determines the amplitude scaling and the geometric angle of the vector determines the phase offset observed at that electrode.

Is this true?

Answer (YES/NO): YES